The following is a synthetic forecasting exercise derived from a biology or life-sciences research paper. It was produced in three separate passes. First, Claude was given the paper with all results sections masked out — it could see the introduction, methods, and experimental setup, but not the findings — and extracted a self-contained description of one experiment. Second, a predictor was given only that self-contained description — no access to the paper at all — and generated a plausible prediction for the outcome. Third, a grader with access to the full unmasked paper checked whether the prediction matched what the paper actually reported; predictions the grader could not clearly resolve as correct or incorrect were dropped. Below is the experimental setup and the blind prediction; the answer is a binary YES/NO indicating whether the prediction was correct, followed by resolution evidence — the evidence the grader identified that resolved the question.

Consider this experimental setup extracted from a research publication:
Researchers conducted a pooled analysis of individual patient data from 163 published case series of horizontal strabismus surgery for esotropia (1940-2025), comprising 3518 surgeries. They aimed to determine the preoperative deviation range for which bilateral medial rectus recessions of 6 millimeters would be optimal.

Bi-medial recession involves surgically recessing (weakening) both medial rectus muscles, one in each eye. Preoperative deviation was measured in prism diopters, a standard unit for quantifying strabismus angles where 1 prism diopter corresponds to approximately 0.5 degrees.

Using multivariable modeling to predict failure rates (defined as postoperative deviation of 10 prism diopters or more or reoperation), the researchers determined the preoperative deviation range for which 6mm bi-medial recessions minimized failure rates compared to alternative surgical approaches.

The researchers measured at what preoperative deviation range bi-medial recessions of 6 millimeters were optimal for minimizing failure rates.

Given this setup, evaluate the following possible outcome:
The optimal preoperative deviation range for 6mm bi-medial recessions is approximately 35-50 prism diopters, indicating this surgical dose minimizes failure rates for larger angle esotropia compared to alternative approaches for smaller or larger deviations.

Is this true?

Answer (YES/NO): NO